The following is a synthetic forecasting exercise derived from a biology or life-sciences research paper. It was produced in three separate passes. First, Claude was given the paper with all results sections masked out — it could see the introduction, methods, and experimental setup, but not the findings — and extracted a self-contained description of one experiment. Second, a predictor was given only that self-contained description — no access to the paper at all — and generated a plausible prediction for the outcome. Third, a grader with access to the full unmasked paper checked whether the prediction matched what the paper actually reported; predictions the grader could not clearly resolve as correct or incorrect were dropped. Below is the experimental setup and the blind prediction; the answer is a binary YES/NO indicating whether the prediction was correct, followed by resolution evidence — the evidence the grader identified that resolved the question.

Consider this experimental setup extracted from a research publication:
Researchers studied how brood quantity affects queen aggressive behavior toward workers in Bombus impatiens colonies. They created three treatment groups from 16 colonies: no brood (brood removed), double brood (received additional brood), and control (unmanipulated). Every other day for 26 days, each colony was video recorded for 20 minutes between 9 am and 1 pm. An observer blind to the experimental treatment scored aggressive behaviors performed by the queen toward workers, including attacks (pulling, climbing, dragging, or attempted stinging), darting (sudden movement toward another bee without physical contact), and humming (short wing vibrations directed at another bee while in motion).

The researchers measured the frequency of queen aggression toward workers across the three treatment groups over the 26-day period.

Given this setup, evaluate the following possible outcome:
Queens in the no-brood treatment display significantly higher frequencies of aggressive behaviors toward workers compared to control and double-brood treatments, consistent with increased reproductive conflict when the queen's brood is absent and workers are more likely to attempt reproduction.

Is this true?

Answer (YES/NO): NO